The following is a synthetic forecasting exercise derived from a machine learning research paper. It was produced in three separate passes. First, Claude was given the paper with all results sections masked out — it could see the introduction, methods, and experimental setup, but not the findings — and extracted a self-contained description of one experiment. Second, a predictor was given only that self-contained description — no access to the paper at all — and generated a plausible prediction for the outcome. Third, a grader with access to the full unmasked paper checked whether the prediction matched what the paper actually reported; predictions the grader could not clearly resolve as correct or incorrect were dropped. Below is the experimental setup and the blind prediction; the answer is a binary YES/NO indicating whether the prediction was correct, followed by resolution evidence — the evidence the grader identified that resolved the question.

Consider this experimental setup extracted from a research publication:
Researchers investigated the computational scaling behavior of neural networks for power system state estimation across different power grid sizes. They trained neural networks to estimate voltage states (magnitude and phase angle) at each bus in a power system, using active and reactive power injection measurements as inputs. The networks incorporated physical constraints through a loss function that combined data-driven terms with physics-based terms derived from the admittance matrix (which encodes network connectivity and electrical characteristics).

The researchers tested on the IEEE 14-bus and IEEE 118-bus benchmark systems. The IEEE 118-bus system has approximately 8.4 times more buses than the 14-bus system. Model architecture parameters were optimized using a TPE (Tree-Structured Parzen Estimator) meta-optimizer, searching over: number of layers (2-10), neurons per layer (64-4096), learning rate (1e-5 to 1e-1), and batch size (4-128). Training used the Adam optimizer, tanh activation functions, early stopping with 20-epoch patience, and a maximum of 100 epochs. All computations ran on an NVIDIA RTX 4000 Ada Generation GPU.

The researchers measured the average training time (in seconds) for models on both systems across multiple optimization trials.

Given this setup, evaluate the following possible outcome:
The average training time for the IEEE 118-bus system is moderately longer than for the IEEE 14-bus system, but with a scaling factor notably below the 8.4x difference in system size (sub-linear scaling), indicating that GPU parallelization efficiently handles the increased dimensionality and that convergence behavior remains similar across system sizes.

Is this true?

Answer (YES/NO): YES